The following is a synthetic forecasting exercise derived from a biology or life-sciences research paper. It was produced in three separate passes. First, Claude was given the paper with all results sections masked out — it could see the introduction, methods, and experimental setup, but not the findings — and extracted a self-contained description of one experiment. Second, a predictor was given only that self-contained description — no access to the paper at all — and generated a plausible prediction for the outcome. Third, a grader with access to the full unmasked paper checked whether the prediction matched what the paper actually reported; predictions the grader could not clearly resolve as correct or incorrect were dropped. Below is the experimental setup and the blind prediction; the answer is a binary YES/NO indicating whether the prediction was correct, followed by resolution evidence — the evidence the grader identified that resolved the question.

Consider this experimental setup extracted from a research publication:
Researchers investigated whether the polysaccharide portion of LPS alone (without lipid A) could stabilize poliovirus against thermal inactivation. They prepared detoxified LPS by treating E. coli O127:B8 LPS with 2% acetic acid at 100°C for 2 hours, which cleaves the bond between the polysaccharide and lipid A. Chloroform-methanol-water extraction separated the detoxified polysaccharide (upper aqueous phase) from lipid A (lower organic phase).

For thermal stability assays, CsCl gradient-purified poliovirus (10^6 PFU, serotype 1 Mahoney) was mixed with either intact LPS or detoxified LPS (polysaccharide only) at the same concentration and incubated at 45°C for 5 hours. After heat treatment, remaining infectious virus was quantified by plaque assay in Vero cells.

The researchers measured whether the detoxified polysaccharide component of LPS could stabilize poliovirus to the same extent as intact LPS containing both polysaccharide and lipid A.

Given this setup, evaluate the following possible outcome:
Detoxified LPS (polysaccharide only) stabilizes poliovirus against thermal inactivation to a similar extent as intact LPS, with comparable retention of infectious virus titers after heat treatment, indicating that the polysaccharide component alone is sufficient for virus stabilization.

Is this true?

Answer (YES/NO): NO